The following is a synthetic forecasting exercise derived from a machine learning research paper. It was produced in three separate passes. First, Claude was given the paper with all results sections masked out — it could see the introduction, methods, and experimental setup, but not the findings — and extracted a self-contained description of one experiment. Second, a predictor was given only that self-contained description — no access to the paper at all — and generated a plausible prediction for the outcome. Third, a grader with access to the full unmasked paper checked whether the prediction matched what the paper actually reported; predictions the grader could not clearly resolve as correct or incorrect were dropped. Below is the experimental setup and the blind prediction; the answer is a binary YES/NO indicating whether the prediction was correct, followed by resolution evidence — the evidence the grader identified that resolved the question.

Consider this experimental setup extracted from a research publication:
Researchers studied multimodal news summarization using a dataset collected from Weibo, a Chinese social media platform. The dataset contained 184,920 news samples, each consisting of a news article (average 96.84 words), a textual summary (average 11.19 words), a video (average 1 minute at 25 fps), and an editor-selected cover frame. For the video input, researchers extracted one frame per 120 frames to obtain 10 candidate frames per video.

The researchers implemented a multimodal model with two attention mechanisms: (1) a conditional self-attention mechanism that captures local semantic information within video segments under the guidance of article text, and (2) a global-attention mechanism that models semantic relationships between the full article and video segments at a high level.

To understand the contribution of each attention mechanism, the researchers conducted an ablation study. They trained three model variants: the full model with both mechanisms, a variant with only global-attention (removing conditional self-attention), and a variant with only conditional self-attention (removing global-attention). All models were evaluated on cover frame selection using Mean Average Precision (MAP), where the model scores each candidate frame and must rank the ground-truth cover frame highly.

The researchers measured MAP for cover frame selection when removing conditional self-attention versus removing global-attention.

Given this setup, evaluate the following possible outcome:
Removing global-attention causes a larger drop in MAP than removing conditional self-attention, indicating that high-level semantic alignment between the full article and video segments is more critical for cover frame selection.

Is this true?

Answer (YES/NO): NO